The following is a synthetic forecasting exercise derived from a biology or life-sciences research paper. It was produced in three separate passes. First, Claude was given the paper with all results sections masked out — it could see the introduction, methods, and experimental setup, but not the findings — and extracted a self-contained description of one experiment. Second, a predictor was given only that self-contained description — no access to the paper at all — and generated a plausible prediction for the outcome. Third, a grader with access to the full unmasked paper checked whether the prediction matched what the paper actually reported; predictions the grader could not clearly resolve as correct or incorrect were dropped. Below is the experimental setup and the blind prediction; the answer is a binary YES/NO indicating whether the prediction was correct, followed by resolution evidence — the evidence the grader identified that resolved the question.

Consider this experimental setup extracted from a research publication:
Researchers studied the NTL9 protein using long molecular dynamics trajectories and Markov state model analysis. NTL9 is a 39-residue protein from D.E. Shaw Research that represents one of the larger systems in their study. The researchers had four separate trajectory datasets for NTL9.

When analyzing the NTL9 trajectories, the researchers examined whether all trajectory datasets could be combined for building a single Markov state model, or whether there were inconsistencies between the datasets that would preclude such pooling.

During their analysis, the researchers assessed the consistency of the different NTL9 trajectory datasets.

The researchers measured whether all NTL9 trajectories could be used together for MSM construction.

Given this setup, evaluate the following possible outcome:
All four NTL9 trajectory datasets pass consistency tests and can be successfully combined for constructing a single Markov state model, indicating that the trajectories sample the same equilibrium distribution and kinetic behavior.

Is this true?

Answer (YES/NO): NO